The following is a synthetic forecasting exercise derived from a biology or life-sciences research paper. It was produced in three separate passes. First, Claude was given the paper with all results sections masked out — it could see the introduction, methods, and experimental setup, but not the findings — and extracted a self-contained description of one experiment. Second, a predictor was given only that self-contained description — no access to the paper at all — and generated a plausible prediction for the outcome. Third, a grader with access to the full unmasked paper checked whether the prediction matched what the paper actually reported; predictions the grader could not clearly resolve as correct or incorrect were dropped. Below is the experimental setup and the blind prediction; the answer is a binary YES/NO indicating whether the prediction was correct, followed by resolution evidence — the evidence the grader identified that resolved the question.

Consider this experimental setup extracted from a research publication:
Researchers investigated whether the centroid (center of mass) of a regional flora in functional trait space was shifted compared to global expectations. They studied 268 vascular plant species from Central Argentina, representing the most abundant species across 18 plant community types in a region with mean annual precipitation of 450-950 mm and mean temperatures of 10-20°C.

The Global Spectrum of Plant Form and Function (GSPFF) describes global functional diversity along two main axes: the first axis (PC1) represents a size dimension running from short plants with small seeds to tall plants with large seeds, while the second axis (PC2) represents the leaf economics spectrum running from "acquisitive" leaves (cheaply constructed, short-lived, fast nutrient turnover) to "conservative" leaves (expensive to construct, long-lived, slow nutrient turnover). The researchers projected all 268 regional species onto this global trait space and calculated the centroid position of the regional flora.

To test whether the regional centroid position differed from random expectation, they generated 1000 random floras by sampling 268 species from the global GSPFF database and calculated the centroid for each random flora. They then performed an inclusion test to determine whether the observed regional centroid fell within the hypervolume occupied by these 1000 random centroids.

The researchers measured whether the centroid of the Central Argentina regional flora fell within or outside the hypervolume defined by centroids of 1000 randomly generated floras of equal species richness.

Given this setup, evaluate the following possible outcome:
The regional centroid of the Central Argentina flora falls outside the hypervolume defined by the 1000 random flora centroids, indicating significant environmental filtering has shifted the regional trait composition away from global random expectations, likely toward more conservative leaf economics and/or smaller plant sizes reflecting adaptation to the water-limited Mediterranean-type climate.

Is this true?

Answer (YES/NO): YES